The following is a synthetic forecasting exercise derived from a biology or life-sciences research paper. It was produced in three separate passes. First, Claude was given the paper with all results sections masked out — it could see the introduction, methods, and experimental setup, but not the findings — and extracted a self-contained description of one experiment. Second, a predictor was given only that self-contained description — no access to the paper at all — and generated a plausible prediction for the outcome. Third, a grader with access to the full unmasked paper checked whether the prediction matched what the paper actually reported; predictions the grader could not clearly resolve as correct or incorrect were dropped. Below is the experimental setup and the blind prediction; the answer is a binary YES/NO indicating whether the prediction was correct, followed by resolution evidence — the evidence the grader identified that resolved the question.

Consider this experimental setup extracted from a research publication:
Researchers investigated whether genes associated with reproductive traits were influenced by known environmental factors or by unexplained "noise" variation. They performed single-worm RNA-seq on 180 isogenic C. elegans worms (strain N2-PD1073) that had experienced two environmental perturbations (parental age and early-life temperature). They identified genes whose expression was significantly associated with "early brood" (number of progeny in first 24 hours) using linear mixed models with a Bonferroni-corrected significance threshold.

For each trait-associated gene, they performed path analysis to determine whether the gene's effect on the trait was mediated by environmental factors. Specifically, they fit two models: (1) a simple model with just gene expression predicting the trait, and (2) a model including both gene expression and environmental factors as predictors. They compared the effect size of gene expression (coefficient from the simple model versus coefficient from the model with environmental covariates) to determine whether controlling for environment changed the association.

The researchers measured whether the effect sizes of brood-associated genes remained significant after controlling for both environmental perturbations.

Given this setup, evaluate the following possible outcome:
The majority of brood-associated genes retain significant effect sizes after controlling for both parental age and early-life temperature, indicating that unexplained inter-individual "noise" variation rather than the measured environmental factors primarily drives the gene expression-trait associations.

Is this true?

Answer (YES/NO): NO